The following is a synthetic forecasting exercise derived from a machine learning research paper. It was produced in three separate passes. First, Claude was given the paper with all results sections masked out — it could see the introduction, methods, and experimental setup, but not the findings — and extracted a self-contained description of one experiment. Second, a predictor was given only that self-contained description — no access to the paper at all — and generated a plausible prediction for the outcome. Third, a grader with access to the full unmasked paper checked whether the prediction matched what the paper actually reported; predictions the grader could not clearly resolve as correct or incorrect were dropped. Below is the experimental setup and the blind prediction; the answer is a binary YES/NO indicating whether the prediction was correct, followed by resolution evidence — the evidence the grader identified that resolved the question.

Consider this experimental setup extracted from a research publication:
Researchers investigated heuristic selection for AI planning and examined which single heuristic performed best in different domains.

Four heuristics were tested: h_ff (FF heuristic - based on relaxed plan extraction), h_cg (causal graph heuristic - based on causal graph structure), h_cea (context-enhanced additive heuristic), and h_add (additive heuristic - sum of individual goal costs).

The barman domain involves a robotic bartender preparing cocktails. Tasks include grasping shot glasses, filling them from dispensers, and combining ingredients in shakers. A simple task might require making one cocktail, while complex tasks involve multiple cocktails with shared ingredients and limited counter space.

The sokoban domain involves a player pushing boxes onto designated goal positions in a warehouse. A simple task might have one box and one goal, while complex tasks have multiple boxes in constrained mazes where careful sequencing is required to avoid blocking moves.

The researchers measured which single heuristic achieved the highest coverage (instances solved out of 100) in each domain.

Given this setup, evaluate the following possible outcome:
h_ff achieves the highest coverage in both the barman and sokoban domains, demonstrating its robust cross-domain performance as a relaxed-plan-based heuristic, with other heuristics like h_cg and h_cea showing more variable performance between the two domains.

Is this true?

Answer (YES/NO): NO